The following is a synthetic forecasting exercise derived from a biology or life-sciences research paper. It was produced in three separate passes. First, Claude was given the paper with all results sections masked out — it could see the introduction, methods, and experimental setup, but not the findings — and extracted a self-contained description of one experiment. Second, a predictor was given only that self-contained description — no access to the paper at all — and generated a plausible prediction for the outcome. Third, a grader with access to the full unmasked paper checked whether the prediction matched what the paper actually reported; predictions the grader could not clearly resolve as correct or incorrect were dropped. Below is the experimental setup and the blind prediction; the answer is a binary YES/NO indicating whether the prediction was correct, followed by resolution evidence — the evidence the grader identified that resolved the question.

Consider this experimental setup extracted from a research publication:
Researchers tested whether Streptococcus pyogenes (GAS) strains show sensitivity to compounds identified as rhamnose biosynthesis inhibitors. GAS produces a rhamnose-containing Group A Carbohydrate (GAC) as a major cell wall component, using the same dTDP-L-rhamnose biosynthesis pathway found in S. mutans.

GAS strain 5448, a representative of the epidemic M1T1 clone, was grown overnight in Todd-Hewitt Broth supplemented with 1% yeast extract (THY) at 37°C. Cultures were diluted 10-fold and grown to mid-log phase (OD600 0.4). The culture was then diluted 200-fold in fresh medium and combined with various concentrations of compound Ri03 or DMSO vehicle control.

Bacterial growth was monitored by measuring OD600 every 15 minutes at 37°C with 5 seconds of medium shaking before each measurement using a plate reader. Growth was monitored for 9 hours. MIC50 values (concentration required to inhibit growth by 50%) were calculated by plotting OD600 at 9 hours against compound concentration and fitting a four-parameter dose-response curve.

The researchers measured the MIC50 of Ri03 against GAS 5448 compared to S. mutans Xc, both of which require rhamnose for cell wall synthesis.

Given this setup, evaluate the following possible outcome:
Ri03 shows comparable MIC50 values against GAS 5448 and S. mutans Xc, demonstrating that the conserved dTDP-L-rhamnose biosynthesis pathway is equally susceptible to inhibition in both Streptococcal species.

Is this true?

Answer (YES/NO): NO